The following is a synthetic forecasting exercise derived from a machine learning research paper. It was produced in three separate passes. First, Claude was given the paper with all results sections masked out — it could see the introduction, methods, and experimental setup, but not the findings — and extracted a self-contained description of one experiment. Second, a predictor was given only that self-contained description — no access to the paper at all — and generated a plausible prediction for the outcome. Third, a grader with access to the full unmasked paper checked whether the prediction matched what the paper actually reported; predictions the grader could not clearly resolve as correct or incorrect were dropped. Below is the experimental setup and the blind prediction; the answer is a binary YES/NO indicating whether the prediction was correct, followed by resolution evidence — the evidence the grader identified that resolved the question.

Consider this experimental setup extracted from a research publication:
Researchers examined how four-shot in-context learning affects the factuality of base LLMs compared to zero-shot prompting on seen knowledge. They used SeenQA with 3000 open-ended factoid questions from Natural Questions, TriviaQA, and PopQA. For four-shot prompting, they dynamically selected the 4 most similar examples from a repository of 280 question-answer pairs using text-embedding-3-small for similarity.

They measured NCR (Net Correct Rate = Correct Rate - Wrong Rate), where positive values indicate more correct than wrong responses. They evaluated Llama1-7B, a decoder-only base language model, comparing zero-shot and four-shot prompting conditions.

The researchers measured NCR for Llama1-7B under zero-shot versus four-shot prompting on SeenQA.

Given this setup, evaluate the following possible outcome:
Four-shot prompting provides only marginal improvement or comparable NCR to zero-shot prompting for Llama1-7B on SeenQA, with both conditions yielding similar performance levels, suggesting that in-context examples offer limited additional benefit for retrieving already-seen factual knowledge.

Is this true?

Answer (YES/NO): NO